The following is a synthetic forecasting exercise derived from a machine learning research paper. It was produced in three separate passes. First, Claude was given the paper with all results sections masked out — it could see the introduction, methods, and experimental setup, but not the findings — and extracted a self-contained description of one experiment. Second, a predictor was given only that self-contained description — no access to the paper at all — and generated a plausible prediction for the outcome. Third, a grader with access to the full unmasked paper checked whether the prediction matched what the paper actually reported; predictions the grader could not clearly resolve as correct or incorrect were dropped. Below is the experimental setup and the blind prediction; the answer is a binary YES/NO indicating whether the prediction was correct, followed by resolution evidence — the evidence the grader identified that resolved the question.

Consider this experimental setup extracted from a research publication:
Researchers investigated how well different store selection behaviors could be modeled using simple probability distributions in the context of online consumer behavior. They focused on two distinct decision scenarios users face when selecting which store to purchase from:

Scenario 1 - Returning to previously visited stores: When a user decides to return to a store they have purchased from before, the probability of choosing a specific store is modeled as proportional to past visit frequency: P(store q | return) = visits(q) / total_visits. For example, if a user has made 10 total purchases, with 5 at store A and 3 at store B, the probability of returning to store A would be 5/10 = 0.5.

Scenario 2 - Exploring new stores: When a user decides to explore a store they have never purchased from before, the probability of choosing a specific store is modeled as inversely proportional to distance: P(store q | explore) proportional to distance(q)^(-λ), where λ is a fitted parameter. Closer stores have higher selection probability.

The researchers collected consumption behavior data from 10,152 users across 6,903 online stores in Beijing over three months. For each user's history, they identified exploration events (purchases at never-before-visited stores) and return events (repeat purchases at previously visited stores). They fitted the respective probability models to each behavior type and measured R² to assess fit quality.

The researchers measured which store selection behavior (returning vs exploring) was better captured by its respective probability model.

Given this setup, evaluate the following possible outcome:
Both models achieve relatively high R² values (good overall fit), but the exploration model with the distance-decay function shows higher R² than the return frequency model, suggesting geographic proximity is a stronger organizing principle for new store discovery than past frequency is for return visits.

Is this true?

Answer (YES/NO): NO